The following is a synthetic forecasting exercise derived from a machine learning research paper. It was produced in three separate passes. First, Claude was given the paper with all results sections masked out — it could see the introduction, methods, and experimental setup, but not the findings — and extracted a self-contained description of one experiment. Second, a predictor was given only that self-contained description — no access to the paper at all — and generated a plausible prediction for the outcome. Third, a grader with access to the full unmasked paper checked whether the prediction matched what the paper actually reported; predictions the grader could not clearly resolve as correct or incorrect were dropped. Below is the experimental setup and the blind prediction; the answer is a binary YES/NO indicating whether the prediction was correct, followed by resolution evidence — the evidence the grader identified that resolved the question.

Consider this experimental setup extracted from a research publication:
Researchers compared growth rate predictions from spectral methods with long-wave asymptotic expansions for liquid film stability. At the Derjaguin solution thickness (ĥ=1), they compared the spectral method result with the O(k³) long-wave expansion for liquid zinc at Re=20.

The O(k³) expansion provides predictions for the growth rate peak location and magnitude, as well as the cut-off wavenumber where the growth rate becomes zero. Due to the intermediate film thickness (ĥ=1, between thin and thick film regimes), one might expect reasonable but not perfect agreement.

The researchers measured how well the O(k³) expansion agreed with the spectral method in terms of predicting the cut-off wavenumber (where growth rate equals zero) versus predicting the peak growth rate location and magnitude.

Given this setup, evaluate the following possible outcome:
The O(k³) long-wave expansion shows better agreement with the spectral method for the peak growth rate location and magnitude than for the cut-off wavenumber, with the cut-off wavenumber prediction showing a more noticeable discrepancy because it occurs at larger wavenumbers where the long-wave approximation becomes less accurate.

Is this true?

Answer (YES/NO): NO